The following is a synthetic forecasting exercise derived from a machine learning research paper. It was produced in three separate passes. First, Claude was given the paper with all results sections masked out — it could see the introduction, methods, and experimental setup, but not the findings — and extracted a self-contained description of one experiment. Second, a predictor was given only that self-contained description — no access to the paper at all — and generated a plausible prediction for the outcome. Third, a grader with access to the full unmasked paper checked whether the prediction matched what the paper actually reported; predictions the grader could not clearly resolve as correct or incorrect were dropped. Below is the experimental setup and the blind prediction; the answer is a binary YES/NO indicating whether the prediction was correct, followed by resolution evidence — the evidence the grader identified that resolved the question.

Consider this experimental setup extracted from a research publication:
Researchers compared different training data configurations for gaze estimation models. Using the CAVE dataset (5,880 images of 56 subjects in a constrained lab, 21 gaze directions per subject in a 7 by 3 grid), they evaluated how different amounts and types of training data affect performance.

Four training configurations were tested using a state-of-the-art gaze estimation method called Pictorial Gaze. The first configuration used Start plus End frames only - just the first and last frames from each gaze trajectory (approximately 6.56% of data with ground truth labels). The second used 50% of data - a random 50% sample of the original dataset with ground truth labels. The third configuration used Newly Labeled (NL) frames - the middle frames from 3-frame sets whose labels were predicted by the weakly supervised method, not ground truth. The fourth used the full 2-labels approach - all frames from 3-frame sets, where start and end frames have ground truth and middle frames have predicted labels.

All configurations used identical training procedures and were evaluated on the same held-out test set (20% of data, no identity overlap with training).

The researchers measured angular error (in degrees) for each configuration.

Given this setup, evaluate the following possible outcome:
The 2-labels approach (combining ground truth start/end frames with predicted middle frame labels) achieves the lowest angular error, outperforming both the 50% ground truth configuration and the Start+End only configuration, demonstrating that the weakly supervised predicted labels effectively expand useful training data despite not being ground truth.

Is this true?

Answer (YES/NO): YES